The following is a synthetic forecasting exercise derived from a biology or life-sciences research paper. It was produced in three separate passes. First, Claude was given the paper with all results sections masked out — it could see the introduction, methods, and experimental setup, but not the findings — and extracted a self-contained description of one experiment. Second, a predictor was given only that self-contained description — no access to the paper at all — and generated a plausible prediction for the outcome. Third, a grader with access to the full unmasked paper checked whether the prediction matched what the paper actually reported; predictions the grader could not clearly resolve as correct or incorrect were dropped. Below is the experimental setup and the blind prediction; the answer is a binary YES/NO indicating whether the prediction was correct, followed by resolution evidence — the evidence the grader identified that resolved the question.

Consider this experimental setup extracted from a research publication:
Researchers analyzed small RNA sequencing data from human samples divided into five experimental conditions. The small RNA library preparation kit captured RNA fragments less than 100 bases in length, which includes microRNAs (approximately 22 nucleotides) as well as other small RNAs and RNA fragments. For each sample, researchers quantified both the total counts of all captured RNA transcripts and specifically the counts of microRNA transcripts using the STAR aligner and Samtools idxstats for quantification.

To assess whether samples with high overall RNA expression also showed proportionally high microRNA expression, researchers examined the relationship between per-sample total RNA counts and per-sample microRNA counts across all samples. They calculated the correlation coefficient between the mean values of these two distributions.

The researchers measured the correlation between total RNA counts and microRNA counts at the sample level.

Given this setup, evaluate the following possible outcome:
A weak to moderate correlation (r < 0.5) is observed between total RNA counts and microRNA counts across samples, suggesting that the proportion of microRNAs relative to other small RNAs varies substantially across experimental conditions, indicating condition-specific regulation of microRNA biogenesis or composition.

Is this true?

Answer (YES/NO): NO